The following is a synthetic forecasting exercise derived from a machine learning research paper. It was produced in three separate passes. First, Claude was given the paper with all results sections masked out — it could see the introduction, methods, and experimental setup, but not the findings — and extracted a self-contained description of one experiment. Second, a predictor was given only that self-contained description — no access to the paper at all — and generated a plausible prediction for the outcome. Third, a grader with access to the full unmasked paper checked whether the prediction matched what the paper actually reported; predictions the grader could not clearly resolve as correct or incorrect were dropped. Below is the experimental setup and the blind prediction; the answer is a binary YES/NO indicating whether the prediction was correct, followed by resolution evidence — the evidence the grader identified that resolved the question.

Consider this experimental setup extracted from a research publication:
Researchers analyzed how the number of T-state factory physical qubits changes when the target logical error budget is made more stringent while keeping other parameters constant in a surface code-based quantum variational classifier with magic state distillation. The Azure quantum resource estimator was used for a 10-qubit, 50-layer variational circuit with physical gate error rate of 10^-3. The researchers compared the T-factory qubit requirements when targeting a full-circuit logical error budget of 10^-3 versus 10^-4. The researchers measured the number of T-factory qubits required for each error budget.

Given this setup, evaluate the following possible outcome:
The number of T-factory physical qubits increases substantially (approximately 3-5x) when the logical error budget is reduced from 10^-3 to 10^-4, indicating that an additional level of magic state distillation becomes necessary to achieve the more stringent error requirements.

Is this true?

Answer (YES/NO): NO